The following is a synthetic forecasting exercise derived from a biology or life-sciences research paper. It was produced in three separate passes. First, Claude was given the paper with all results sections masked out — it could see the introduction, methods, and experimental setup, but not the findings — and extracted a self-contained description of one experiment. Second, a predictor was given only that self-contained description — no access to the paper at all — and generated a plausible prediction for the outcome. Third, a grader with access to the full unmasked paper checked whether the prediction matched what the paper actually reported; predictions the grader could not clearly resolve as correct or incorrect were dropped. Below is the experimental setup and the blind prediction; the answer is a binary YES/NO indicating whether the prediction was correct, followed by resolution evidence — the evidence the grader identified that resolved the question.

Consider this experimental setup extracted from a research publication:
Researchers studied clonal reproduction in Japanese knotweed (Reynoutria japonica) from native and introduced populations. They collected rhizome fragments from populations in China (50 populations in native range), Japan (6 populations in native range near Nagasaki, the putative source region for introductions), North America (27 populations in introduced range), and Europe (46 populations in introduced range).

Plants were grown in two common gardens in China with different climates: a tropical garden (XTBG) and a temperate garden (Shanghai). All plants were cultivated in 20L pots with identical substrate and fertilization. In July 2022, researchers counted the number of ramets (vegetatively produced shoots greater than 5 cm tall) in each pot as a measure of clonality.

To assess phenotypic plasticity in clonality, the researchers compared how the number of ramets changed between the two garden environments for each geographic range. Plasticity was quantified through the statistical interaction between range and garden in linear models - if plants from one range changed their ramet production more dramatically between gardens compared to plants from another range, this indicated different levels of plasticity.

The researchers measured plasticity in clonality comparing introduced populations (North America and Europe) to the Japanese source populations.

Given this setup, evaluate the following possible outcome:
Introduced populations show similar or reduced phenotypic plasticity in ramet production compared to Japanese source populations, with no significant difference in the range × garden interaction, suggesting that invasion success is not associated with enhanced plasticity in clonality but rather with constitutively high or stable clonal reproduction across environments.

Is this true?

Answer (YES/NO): NO